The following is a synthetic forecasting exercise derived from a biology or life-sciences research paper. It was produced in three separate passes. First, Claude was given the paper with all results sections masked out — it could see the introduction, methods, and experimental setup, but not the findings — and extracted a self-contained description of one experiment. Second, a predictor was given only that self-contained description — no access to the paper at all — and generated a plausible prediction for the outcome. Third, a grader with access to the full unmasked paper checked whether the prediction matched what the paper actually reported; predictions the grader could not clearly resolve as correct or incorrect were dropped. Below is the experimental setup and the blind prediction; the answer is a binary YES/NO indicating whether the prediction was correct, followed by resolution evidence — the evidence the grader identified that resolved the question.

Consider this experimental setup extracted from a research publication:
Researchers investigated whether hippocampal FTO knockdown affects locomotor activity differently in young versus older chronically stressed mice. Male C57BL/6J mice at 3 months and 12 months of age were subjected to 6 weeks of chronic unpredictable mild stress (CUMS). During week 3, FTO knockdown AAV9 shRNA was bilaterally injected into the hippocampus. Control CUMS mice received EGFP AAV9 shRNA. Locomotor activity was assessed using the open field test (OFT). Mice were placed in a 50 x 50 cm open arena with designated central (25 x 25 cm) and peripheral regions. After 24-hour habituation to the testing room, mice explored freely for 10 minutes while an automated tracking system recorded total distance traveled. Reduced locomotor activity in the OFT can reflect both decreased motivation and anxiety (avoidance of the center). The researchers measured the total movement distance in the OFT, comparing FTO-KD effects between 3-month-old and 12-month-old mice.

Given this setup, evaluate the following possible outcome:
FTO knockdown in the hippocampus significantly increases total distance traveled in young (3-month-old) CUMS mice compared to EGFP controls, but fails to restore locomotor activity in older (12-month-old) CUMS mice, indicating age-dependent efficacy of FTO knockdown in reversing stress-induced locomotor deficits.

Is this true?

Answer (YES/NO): NO